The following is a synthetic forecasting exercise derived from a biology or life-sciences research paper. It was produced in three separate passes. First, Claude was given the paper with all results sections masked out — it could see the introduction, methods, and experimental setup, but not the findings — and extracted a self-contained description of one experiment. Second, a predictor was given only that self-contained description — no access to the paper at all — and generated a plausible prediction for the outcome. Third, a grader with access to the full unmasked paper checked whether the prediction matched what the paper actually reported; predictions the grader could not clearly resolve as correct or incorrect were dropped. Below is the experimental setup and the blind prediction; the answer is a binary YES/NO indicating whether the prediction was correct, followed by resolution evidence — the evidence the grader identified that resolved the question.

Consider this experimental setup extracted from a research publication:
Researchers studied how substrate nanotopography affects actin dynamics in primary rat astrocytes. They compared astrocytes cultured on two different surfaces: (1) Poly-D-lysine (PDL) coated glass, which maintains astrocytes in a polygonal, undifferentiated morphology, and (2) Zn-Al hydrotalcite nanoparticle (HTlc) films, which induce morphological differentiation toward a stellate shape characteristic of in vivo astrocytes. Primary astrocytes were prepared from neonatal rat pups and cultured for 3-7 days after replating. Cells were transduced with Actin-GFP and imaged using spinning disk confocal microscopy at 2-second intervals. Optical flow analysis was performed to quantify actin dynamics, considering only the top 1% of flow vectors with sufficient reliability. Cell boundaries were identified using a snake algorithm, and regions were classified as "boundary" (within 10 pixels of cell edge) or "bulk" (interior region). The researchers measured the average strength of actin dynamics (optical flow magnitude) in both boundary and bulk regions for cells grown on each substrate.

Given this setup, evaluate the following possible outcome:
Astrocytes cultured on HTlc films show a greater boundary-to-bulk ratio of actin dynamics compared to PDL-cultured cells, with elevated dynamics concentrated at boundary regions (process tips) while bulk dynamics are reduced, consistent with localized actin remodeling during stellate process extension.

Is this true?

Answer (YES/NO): NO